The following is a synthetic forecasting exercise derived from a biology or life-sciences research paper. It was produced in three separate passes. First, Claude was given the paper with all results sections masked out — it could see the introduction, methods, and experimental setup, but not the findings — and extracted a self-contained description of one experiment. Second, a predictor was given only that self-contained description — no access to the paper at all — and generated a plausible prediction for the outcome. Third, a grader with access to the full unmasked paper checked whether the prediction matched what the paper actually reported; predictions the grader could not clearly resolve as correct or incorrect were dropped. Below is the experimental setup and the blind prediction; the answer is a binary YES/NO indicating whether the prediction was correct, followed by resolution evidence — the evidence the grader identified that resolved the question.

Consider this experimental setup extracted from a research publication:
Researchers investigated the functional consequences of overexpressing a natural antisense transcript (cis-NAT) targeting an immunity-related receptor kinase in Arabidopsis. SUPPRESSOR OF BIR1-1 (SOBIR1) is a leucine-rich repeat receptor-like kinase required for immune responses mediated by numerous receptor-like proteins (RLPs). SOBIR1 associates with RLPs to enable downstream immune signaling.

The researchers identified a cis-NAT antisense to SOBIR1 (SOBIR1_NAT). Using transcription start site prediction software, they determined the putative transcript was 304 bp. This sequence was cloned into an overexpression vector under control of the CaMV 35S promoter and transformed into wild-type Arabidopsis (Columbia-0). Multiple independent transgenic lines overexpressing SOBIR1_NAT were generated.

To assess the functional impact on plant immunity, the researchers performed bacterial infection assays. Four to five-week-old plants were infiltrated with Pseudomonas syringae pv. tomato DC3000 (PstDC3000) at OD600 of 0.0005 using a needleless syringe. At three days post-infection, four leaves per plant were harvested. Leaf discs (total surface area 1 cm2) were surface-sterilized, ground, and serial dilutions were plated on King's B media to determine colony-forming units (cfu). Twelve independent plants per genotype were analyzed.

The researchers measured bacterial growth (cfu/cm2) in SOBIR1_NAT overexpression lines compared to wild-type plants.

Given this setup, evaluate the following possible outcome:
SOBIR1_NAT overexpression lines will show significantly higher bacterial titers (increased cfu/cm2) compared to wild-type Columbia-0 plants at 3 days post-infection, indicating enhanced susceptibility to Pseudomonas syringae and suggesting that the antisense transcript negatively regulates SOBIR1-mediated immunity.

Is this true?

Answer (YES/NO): NO